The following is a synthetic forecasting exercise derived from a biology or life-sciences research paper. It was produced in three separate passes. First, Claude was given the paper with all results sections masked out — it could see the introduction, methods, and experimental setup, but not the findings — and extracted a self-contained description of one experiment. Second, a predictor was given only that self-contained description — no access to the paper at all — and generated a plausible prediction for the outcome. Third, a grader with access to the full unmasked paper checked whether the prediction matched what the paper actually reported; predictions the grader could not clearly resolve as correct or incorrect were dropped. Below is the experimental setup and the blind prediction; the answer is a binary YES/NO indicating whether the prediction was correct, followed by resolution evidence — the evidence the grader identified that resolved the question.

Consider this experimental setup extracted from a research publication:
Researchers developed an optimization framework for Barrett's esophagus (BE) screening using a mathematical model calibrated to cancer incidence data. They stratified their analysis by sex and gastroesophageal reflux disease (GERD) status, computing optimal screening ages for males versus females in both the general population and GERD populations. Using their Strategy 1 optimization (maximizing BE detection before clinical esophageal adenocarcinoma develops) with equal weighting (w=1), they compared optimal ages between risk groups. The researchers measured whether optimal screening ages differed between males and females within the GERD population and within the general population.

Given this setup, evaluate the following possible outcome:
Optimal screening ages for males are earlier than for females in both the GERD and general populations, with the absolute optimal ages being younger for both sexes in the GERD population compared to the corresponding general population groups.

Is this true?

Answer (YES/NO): YES